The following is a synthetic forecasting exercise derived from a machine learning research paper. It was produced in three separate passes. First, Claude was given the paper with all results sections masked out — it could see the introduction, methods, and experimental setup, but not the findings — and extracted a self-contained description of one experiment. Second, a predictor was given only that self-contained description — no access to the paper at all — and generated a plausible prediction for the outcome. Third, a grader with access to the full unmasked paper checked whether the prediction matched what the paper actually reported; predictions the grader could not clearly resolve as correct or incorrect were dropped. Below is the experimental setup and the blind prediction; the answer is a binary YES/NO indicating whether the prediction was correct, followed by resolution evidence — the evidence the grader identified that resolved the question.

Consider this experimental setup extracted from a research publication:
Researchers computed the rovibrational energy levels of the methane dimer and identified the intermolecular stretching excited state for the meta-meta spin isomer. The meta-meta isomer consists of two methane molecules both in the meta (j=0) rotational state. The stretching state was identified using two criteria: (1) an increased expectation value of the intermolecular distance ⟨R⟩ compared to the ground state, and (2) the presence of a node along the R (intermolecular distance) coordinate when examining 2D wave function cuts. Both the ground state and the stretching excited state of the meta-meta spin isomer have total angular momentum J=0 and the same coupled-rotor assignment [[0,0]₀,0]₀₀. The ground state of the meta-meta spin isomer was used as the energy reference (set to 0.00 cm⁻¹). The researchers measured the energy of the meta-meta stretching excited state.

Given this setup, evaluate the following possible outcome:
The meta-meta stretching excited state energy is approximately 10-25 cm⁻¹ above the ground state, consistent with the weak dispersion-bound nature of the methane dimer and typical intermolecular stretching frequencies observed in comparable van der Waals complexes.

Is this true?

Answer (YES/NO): NO